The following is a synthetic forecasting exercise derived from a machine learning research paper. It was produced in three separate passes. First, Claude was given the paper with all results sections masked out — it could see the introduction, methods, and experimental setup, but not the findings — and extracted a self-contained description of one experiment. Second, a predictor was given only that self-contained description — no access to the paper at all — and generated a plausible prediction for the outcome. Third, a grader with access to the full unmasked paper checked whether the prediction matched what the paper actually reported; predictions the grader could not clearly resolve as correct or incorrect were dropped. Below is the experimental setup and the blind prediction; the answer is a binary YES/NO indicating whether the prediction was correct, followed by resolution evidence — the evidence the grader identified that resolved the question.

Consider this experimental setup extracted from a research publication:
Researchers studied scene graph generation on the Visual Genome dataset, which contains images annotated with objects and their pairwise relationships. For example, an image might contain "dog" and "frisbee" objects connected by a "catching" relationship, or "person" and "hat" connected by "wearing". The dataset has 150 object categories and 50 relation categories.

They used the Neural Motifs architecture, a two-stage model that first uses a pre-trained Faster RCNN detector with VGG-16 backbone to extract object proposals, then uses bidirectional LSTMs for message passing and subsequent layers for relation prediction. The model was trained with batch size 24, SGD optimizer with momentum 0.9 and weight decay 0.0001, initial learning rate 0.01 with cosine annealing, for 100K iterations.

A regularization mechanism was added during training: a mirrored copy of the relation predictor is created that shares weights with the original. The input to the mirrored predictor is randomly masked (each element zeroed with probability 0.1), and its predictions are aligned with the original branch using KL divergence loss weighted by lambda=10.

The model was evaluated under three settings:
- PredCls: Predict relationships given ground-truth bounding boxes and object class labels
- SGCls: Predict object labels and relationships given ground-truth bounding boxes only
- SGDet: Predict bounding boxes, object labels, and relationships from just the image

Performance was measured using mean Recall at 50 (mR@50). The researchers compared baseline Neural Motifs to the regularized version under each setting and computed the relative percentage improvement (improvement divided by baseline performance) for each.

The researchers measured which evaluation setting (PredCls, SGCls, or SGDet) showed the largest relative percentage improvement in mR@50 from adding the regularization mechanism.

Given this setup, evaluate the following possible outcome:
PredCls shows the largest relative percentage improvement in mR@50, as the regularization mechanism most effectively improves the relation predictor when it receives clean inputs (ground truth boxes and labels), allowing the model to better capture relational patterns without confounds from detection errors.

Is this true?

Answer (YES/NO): NO